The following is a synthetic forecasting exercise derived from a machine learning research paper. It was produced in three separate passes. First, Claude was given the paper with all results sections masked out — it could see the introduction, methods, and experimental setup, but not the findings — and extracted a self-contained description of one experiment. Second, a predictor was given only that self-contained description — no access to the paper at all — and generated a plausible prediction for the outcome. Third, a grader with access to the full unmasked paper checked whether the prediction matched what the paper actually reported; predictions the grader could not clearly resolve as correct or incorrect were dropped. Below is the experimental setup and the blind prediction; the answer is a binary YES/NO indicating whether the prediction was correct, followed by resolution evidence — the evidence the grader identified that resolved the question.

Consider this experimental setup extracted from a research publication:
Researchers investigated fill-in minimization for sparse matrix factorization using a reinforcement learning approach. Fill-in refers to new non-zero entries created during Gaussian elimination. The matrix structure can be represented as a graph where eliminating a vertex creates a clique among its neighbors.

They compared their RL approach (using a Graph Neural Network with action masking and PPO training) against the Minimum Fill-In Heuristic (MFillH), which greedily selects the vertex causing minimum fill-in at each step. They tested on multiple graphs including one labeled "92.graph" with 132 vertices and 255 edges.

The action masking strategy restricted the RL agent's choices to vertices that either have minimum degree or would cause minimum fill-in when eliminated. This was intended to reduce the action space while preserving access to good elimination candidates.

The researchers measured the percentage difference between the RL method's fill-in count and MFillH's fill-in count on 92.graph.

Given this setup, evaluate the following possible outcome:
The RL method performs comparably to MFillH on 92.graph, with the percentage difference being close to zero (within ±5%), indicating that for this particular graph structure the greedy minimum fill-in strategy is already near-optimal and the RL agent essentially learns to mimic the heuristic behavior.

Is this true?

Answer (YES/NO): YES